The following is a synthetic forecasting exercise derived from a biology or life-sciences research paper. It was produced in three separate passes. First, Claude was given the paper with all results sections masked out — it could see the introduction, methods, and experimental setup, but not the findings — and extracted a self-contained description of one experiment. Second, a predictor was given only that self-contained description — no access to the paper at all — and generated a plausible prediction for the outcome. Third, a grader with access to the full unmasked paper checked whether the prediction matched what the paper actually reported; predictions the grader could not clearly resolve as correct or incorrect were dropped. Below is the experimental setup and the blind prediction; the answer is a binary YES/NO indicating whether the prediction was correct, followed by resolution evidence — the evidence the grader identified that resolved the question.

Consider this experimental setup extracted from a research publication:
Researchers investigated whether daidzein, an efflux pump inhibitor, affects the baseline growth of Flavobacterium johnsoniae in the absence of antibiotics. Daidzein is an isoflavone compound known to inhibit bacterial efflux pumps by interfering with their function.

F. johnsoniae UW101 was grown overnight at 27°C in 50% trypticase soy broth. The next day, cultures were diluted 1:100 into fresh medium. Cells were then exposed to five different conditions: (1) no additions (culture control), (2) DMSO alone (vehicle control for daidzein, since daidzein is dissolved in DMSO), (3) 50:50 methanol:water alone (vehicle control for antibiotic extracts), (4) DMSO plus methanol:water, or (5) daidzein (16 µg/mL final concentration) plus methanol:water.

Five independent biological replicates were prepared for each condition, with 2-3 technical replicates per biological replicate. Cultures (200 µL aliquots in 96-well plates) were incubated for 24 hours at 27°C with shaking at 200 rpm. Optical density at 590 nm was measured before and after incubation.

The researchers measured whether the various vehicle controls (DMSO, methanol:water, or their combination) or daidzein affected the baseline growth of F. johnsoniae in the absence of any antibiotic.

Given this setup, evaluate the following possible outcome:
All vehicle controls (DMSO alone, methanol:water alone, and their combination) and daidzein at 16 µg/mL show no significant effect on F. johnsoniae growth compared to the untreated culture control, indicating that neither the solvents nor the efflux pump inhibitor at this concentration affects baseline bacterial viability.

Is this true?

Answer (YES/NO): YES